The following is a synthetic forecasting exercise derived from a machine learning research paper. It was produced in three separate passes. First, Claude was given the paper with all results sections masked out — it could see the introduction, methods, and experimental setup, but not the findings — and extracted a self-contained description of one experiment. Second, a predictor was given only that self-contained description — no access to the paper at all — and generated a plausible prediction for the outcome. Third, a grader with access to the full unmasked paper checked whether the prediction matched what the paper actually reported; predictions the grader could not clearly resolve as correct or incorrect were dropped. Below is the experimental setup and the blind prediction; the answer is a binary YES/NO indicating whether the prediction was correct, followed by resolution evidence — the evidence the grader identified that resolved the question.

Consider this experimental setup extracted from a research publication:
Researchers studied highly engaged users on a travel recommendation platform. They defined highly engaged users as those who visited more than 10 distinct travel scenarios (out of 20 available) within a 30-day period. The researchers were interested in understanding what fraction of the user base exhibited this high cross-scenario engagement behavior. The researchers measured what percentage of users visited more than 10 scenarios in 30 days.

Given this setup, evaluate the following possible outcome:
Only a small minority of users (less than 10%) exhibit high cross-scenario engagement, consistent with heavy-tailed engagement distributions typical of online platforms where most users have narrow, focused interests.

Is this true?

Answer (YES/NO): YES